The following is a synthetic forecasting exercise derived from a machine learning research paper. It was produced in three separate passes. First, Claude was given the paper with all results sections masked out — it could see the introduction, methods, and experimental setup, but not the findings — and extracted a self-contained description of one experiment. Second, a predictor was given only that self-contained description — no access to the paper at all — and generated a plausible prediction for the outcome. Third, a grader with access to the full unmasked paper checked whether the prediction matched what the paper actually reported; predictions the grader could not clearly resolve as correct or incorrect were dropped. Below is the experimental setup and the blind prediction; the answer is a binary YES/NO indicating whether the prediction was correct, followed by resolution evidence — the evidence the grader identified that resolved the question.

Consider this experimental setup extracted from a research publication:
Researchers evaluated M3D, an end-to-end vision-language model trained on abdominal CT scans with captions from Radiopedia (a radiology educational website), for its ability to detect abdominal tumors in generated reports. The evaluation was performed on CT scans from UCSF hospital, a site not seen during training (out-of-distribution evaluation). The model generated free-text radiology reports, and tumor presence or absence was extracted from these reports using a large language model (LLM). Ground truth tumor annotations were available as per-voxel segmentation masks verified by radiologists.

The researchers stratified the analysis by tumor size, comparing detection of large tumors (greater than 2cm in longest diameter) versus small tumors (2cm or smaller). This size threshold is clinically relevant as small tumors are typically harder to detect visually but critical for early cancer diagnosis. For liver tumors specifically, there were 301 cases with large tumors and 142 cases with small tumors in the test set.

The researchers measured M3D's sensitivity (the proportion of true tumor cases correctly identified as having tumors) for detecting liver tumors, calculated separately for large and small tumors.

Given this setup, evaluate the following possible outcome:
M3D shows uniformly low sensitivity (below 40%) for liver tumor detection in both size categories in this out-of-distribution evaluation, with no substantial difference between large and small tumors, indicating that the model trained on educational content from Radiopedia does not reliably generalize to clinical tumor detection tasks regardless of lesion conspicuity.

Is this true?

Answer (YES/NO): NO